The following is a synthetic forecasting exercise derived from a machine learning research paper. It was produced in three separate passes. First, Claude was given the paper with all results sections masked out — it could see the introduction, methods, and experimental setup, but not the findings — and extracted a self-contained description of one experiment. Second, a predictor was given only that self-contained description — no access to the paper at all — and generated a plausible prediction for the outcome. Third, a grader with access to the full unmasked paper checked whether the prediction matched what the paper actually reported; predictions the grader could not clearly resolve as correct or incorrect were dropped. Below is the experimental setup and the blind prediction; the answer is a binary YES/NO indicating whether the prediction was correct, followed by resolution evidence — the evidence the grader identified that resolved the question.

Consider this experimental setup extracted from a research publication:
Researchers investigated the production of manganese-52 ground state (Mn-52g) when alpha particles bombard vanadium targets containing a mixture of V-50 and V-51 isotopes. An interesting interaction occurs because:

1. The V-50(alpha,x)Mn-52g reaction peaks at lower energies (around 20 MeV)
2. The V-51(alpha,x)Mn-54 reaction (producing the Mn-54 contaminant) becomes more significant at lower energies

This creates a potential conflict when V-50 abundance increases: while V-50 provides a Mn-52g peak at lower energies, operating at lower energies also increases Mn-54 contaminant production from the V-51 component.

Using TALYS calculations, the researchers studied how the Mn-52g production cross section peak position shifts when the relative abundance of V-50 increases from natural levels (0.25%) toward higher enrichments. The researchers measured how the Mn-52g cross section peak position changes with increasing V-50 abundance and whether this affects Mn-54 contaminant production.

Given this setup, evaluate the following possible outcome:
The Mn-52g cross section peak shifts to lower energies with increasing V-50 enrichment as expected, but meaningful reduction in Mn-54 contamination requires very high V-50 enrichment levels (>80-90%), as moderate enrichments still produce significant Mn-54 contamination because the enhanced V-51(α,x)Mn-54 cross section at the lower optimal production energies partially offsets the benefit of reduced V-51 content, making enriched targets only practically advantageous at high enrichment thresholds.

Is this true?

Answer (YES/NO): NO